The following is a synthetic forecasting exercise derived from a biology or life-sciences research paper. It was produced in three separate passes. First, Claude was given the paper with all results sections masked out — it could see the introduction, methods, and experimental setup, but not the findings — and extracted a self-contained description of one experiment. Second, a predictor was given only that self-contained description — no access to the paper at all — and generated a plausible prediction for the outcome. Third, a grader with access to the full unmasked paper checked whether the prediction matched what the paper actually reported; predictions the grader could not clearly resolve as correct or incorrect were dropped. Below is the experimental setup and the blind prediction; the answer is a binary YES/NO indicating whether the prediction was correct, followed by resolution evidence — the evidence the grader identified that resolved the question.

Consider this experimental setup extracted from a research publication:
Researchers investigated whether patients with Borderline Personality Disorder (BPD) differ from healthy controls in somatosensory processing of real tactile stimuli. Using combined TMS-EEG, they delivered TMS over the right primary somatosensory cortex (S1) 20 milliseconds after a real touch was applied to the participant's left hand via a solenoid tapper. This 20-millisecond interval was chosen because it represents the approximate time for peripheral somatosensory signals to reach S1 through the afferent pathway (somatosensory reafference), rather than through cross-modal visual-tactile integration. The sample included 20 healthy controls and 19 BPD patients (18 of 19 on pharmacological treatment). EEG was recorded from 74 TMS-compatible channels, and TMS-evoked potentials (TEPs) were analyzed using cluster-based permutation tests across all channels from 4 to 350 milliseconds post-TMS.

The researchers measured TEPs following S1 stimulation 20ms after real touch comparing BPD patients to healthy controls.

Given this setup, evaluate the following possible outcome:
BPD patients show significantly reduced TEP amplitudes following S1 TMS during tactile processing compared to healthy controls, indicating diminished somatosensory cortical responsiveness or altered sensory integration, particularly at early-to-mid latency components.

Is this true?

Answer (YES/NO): NO